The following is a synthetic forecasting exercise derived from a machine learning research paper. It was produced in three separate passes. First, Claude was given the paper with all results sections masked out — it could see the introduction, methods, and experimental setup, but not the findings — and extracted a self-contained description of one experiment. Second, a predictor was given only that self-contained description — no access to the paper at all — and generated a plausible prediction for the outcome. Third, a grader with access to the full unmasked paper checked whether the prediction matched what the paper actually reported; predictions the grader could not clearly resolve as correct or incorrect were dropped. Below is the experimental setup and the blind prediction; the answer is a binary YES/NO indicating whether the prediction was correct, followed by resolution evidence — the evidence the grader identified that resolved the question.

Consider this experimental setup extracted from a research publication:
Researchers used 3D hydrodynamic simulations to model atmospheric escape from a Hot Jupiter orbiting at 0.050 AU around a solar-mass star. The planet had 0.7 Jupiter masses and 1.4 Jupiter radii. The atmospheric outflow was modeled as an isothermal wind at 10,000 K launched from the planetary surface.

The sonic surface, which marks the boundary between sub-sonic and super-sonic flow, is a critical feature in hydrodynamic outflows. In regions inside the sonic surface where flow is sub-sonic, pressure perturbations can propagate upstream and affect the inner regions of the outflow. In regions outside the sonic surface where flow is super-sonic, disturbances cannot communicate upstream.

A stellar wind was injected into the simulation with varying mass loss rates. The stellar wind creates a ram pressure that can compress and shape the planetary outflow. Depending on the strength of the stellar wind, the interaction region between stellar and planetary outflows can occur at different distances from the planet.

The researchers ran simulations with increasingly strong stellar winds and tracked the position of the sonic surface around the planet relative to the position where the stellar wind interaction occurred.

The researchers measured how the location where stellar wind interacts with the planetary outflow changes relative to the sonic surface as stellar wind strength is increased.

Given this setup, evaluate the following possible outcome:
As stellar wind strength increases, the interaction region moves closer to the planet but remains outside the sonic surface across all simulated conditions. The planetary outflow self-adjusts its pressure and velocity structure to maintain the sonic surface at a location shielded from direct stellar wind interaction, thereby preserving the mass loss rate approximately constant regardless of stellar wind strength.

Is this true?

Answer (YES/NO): NO